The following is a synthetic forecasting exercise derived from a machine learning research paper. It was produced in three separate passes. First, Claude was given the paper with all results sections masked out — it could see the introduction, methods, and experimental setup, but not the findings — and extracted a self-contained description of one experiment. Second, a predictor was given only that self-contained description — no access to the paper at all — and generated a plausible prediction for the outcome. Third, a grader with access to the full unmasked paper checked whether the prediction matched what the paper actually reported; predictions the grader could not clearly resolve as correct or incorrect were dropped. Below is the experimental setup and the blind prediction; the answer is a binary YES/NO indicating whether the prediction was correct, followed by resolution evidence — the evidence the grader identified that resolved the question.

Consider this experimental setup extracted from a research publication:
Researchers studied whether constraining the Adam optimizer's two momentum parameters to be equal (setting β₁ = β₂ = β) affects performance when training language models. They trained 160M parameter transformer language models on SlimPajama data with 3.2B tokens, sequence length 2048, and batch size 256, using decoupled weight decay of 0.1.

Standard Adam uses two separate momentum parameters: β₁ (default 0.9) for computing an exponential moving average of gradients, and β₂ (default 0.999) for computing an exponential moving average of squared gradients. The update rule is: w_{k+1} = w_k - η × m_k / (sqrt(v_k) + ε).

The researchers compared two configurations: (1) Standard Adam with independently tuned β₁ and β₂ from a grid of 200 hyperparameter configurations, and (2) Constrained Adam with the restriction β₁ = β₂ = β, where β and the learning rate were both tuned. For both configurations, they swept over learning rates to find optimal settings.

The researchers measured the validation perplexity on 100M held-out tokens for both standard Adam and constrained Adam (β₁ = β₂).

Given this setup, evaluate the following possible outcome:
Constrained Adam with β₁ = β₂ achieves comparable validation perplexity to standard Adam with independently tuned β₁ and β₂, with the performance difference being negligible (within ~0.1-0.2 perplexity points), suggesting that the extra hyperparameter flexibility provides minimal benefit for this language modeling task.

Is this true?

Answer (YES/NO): NO